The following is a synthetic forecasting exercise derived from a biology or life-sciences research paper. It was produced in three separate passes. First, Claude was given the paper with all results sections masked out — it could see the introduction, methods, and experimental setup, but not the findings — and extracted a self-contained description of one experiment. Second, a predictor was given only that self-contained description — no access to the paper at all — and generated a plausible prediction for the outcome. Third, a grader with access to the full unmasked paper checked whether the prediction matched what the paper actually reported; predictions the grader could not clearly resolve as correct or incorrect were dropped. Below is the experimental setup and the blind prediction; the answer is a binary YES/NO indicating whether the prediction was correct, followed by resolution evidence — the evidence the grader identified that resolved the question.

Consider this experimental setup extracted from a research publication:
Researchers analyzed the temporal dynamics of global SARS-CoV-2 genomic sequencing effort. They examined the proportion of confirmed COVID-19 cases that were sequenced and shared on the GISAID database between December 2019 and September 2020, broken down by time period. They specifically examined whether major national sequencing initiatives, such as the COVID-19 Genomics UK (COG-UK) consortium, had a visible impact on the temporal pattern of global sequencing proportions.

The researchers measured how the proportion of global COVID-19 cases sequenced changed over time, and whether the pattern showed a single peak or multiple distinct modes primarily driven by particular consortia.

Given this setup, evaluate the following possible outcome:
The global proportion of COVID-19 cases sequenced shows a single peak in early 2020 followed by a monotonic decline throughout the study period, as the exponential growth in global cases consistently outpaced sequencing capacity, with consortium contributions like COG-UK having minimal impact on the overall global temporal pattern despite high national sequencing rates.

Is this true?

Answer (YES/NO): NO